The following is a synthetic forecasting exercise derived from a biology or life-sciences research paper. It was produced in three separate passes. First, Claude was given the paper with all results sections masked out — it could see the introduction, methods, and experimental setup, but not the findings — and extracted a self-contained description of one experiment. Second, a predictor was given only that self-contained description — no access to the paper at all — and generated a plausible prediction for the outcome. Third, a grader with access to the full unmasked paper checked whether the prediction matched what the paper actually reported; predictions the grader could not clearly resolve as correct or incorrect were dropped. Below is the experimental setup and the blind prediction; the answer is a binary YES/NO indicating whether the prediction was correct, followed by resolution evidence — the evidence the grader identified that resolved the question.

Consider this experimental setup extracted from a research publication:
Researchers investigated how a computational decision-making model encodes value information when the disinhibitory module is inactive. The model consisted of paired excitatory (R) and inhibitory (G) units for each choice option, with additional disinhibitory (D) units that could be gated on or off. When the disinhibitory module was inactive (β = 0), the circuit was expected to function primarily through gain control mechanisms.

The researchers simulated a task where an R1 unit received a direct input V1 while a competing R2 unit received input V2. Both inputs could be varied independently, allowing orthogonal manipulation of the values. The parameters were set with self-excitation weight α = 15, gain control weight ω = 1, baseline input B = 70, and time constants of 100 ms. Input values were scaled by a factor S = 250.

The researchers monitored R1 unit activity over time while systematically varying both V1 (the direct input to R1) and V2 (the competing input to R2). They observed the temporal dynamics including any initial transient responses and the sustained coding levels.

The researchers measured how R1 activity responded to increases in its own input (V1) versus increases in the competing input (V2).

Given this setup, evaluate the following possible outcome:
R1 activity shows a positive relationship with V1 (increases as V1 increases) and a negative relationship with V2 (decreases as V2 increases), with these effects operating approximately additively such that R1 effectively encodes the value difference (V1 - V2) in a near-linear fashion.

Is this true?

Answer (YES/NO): NO